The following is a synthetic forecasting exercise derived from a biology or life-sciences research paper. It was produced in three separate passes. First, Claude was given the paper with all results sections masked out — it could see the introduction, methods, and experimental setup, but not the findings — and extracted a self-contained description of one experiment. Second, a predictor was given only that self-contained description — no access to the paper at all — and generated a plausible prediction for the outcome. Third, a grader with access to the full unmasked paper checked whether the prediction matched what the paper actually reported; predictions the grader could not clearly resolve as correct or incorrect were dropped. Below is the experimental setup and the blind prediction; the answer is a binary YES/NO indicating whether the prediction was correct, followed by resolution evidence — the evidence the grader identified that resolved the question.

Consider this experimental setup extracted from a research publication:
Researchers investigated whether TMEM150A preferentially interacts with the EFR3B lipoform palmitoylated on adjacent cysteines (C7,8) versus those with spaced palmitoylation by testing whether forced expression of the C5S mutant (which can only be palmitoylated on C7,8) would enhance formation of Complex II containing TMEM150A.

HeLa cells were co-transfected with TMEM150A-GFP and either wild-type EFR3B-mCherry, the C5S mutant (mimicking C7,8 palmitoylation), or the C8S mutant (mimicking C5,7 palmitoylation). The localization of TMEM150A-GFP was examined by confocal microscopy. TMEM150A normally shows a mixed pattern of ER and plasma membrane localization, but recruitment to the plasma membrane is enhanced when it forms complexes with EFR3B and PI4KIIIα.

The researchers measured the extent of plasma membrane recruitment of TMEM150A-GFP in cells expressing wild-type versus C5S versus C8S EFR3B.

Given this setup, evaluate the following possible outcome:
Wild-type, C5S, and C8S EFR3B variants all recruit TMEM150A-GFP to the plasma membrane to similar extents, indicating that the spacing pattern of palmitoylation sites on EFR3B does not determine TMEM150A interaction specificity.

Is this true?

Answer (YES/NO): NO